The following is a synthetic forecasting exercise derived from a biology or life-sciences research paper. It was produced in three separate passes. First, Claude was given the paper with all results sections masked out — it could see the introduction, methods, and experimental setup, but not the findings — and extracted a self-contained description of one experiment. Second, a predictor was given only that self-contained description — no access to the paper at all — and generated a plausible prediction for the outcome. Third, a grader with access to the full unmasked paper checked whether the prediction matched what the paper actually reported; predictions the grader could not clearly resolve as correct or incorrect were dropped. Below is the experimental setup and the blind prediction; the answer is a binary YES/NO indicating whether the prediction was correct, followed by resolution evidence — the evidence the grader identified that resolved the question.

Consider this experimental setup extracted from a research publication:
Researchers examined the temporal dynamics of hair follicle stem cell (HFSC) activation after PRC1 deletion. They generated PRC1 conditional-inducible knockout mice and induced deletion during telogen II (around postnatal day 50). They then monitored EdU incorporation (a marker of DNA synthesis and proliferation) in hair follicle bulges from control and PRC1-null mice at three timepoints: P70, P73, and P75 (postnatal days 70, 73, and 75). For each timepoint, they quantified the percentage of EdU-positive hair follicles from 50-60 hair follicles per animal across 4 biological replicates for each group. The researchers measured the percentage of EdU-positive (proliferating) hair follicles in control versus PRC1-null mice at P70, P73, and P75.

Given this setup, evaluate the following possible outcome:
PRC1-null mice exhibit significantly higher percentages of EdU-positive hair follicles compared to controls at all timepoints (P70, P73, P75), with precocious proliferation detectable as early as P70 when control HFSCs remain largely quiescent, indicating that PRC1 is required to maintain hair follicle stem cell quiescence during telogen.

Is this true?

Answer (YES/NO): NO